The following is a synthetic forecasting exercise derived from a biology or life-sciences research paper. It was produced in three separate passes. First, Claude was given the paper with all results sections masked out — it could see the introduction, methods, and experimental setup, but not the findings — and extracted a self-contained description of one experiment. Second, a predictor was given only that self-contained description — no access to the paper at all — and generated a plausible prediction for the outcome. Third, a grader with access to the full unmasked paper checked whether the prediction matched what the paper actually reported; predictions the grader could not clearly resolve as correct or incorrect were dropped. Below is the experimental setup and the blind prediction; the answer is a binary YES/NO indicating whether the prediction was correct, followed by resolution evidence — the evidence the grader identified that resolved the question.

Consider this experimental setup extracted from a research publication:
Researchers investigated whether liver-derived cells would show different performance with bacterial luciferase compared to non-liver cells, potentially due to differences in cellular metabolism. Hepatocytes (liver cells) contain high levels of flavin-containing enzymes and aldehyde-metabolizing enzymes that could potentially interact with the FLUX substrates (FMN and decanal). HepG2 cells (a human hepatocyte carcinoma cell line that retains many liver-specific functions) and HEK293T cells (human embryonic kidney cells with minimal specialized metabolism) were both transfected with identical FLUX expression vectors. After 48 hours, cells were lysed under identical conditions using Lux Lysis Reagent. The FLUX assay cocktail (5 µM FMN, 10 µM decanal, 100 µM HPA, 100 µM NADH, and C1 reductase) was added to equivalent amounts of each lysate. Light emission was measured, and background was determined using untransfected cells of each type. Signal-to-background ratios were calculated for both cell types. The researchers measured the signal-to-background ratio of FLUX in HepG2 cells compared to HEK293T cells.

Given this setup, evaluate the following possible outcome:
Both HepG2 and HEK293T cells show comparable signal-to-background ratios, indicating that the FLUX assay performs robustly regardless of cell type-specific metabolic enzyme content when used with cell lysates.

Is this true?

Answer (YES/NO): NO